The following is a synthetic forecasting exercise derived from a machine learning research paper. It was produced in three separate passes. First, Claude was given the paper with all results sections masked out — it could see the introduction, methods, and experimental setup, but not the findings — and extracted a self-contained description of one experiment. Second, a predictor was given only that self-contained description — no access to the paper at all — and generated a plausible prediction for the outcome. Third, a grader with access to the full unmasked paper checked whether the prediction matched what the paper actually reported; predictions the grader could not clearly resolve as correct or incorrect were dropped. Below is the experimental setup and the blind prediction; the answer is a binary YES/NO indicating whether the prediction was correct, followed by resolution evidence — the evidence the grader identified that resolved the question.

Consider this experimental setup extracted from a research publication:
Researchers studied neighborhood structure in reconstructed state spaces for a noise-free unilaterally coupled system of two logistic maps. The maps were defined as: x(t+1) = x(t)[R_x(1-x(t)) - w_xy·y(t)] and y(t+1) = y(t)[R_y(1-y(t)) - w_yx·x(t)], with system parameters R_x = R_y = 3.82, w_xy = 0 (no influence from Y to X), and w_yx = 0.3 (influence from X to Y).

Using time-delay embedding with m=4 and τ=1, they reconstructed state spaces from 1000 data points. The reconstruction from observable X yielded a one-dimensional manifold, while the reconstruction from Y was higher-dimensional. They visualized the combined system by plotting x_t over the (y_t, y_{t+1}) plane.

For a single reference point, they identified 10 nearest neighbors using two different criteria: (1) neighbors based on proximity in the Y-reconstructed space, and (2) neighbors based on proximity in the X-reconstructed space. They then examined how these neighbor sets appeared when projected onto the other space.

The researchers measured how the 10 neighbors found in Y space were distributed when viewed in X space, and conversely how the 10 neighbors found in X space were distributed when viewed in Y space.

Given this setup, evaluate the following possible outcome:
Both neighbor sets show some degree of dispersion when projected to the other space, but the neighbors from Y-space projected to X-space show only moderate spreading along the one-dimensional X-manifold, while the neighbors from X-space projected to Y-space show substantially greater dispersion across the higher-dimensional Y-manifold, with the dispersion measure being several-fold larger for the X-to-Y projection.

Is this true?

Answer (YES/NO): NO